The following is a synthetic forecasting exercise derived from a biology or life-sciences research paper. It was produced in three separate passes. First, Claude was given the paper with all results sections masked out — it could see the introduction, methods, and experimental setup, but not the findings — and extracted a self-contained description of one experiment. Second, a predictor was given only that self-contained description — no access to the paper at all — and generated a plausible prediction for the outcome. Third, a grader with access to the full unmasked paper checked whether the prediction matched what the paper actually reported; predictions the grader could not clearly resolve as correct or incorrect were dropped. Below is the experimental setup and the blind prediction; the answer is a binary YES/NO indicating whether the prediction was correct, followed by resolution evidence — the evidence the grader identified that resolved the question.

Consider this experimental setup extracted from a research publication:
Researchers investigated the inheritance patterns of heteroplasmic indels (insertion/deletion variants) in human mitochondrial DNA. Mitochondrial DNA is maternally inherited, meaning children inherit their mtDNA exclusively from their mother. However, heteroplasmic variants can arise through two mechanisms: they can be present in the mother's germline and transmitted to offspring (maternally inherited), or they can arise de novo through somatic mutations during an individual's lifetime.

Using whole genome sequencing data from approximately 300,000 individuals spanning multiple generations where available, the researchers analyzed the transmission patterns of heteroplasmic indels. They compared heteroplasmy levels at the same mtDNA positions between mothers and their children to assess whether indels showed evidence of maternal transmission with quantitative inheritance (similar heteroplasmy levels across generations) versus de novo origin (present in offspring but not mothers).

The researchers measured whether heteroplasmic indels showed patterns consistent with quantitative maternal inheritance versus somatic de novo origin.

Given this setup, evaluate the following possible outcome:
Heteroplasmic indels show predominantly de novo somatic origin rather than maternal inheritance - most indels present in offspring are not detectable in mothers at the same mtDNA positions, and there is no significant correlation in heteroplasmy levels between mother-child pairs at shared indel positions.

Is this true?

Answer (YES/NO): NO